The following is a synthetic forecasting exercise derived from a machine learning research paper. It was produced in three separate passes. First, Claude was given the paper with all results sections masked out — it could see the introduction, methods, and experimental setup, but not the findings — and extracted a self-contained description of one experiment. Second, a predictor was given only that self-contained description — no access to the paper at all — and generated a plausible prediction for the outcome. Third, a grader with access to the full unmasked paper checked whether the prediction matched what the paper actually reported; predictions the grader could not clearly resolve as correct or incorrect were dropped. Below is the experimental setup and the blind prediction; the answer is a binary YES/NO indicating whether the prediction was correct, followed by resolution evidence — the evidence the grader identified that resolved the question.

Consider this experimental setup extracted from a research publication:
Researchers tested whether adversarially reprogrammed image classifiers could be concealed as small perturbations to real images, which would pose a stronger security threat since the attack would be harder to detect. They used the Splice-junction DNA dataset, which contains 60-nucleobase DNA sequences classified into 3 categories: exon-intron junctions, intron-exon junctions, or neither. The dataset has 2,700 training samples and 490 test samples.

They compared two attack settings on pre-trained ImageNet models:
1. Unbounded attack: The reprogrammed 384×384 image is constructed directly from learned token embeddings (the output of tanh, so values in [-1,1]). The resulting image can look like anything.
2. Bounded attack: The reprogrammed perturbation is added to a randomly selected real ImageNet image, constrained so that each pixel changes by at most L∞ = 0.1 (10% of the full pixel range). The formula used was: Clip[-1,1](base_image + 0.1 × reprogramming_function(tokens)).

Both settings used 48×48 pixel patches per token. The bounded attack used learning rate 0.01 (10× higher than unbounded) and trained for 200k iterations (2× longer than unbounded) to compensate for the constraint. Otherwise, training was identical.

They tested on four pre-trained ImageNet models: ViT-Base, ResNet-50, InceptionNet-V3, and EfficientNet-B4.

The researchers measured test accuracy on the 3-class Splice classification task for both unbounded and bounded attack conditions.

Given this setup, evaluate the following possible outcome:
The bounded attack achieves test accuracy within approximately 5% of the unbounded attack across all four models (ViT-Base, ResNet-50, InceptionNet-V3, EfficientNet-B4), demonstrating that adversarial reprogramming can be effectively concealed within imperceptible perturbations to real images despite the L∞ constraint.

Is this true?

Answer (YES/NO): YES